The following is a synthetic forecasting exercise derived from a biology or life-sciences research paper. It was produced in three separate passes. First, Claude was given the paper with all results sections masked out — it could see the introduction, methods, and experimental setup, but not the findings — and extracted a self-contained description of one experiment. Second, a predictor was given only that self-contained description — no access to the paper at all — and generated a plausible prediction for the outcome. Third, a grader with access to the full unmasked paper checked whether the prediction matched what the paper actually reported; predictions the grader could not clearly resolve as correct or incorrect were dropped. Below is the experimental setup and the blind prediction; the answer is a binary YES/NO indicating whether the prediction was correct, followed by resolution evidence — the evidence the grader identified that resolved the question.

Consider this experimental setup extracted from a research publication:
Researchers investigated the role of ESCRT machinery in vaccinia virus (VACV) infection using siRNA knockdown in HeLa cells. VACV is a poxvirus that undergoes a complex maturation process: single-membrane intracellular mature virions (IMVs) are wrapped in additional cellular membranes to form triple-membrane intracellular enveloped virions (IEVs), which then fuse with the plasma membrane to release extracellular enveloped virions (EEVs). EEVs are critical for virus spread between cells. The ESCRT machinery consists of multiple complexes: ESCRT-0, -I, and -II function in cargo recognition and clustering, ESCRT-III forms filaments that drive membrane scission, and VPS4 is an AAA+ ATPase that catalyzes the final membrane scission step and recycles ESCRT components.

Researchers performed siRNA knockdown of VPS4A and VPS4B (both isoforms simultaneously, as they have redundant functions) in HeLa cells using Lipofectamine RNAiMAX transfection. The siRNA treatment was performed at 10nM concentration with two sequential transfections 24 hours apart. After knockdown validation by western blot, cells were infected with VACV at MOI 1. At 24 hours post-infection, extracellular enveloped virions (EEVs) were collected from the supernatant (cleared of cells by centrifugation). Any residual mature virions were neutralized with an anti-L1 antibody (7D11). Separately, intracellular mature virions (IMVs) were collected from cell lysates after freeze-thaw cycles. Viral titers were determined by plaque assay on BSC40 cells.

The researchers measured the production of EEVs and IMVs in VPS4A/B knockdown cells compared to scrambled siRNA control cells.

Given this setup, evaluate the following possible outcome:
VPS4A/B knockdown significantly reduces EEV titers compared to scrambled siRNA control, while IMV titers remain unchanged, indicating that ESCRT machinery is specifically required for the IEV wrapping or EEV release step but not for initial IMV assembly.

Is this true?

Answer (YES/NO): NO